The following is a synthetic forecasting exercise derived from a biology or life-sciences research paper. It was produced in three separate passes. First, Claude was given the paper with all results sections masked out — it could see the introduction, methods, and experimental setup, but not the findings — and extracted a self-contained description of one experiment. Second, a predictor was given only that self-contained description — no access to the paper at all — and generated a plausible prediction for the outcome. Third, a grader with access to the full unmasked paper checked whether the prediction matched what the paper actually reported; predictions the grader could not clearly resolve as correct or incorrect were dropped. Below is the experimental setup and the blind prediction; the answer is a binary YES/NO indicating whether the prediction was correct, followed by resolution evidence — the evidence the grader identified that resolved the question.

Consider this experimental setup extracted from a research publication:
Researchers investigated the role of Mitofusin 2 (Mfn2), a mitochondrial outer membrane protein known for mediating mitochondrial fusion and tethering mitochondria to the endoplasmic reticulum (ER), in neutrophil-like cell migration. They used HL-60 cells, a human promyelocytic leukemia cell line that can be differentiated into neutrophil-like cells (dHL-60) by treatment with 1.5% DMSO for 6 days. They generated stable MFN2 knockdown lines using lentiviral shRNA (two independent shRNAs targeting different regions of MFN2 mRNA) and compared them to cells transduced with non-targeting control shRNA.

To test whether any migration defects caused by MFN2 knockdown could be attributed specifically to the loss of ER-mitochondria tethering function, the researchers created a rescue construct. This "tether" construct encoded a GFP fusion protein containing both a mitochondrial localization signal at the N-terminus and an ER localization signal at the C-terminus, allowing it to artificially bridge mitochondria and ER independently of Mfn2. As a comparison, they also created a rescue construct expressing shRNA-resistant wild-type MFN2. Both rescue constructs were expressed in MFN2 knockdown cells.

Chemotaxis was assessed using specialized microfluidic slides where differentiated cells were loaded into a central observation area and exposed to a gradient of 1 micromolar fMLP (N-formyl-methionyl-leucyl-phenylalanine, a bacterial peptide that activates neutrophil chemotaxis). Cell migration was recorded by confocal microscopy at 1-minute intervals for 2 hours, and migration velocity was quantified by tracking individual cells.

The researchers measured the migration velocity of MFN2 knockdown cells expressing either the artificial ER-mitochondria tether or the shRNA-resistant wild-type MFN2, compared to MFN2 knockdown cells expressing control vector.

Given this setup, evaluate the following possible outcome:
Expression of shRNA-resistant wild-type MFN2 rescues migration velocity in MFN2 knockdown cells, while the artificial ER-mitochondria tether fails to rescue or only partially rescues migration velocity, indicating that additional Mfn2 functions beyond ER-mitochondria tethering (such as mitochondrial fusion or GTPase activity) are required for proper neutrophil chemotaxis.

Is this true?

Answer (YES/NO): NO